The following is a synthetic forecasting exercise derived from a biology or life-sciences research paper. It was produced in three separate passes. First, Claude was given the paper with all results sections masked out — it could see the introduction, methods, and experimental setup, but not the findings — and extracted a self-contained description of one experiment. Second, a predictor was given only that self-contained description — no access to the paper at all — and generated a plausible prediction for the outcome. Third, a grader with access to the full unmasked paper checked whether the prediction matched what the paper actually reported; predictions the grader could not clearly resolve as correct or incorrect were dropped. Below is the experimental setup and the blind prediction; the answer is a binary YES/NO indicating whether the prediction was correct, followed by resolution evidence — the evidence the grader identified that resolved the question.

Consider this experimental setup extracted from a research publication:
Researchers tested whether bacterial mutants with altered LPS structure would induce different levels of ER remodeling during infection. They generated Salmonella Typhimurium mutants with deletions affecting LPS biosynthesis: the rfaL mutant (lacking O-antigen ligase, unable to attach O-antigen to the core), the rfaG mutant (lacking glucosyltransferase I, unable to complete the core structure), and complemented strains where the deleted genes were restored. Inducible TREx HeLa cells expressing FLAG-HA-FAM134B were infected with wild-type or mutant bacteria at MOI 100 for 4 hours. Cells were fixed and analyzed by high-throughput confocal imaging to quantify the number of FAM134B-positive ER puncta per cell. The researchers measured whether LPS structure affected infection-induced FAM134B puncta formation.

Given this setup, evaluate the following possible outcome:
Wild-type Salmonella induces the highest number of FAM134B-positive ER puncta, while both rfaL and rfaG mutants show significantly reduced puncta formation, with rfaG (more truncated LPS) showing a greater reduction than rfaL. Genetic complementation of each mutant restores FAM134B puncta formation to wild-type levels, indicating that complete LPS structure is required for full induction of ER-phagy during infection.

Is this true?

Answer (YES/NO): NO